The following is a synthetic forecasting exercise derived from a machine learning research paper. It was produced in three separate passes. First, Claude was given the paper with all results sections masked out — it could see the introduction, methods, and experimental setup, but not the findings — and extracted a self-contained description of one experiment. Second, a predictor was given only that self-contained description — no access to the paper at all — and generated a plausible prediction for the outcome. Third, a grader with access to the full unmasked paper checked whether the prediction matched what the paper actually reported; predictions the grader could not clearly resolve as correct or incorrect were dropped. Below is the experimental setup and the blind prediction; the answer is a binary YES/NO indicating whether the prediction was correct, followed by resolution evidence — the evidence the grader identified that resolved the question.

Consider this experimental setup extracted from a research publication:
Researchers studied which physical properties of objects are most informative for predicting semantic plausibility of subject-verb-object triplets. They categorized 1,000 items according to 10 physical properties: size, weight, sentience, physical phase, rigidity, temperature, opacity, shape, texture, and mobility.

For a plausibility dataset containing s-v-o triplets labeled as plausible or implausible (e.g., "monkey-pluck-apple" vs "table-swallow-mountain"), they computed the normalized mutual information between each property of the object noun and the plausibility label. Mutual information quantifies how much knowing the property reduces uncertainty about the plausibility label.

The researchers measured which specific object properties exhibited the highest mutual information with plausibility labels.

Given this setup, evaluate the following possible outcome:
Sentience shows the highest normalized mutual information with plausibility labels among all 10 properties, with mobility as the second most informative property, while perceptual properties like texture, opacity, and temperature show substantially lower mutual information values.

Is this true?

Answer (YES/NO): NO